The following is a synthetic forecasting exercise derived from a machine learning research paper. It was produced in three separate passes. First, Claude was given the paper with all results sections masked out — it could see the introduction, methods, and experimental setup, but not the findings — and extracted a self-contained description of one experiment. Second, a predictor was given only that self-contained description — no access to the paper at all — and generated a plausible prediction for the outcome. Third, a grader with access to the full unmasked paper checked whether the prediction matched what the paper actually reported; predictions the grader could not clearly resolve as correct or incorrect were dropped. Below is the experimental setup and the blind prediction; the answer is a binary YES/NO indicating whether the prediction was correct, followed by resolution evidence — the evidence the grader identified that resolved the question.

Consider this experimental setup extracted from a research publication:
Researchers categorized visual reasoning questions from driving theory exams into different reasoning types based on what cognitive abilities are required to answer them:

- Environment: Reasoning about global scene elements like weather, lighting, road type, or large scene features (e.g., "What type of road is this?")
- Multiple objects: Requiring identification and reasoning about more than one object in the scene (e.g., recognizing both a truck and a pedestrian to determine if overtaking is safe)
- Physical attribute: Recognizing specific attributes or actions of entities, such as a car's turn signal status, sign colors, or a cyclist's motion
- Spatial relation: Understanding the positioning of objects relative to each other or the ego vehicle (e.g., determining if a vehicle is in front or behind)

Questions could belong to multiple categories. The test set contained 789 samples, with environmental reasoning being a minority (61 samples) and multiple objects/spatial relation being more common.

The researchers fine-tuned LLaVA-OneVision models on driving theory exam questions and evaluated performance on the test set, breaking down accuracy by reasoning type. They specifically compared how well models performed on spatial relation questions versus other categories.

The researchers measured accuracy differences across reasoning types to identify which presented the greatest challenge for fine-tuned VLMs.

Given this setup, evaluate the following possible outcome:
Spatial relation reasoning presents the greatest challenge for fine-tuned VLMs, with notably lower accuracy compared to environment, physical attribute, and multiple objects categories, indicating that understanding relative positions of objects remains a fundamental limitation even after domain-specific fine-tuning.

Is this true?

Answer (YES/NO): NO